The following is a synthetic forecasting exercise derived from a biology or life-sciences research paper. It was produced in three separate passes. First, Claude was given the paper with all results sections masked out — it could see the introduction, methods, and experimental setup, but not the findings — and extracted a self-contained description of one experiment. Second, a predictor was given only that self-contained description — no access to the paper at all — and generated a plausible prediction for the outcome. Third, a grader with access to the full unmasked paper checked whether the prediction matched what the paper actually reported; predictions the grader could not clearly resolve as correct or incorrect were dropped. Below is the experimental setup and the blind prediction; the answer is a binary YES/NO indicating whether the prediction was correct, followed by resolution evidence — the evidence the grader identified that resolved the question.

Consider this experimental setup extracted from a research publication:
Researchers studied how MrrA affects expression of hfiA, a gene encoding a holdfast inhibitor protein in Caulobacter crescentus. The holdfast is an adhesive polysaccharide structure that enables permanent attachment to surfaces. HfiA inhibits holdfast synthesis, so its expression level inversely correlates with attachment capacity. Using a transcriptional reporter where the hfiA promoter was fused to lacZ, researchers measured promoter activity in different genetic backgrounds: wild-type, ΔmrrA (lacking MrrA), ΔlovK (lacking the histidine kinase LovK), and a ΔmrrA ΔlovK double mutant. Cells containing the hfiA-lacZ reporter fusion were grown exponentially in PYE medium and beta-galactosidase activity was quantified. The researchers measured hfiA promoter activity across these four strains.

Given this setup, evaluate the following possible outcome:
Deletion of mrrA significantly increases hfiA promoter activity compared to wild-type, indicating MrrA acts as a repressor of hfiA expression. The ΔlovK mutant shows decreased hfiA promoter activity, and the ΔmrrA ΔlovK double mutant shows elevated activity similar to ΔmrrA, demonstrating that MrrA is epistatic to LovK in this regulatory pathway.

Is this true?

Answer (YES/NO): NO